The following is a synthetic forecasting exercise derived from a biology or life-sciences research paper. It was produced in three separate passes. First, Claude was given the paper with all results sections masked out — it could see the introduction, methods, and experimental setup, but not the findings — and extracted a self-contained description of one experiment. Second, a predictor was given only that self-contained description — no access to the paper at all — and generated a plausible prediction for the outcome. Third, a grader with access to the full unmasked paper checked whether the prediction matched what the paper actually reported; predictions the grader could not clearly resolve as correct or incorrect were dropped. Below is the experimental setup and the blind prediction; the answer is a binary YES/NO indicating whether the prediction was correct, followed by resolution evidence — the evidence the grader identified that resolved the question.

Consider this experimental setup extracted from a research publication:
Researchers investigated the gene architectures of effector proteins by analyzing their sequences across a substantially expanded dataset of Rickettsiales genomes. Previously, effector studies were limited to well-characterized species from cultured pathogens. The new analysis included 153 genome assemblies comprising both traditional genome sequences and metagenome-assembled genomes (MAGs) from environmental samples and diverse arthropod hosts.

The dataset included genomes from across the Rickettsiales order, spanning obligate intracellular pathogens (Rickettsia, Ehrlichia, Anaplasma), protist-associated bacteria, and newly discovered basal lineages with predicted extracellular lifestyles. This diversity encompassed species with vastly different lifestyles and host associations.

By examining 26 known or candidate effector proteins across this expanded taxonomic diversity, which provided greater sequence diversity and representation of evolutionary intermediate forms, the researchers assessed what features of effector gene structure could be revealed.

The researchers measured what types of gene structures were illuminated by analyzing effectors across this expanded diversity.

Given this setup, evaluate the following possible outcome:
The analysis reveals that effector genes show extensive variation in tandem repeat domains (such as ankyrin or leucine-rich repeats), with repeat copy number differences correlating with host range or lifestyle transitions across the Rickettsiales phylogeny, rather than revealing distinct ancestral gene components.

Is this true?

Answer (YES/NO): NO